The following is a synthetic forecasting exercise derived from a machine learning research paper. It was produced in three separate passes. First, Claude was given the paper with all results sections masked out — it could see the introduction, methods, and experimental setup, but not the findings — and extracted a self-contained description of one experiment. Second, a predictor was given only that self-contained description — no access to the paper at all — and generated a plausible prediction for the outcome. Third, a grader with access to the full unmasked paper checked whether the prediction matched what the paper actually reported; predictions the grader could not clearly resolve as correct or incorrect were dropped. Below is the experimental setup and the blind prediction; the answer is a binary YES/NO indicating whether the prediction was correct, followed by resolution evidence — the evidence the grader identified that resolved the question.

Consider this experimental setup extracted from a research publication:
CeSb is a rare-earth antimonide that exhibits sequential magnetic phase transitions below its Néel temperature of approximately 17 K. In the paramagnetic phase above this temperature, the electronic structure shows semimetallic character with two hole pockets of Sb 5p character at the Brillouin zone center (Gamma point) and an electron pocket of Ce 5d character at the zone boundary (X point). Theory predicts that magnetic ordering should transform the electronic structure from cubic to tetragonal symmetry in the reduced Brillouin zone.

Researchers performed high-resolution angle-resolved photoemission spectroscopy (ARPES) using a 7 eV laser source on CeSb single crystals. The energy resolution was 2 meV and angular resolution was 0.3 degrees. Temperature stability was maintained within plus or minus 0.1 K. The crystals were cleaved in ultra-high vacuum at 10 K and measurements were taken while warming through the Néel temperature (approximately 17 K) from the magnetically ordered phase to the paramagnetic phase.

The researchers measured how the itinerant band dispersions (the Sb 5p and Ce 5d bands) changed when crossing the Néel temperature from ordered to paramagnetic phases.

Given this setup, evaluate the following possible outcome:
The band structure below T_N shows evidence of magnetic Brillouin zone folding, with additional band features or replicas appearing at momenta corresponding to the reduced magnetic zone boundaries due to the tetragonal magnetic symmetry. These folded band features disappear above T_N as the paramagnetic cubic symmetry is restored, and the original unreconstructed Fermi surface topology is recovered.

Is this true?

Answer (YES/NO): YES